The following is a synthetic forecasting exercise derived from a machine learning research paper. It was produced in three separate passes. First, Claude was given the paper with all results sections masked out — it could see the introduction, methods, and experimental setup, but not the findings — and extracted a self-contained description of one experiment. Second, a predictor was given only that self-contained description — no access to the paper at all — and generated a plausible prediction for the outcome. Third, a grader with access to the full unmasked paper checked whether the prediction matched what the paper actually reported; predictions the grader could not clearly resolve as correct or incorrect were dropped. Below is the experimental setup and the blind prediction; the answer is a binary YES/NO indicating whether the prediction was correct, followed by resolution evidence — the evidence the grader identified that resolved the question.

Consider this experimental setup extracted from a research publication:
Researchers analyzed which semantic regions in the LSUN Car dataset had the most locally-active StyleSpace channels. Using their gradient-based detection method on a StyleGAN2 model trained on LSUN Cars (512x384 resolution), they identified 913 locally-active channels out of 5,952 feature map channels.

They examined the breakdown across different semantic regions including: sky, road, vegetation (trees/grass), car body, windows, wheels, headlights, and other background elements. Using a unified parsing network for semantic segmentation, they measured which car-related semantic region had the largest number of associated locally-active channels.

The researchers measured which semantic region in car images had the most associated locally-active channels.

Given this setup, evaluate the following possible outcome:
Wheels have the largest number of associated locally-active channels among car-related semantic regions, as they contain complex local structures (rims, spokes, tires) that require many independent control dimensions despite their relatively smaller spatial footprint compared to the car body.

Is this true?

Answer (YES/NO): NO